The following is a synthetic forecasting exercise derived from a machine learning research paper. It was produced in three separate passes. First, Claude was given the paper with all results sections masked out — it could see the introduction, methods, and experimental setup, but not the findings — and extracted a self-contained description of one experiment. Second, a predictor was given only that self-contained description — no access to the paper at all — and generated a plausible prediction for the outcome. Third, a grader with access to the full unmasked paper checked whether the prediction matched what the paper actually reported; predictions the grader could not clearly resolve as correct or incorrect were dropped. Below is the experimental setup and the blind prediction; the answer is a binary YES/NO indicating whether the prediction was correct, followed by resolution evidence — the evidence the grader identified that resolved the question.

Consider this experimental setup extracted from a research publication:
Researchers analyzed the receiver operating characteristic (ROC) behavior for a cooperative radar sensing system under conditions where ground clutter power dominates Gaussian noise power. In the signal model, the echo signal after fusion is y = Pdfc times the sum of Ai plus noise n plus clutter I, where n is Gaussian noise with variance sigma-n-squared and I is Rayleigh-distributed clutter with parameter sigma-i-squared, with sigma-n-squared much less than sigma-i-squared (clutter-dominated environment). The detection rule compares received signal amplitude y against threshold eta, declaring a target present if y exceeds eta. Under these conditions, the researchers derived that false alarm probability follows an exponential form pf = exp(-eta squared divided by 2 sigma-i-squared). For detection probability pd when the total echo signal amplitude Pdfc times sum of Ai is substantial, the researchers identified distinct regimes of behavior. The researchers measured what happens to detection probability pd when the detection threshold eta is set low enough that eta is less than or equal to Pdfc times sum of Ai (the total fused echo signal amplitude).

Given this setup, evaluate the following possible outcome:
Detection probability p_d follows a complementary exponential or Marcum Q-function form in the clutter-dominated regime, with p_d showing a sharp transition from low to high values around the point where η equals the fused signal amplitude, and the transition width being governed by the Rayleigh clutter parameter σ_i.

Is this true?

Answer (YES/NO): NO